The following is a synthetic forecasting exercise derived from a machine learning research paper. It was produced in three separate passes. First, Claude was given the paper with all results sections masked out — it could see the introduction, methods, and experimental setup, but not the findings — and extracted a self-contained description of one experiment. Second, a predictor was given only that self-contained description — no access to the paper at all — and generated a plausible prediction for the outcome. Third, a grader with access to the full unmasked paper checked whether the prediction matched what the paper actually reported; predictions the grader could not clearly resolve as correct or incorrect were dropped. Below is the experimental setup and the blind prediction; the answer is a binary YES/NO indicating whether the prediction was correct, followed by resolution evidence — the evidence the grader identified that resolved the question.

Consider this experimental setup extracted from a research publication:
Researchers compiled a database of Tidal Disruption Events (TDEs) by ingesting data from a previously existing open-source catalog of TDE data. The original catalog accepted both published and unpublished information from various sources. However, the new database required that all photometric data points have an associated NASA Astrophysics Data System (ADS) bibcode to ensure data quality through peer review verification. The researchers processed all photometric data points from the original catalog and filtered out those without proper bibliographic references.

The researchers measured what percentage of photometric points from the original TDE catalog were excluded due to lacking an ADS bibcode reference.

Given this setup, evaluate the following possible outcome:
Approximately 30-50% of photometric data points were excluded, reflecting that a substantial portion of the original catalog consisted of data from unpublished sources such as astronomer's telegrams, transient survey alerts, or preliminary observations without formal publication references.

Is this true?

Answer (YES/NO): NO